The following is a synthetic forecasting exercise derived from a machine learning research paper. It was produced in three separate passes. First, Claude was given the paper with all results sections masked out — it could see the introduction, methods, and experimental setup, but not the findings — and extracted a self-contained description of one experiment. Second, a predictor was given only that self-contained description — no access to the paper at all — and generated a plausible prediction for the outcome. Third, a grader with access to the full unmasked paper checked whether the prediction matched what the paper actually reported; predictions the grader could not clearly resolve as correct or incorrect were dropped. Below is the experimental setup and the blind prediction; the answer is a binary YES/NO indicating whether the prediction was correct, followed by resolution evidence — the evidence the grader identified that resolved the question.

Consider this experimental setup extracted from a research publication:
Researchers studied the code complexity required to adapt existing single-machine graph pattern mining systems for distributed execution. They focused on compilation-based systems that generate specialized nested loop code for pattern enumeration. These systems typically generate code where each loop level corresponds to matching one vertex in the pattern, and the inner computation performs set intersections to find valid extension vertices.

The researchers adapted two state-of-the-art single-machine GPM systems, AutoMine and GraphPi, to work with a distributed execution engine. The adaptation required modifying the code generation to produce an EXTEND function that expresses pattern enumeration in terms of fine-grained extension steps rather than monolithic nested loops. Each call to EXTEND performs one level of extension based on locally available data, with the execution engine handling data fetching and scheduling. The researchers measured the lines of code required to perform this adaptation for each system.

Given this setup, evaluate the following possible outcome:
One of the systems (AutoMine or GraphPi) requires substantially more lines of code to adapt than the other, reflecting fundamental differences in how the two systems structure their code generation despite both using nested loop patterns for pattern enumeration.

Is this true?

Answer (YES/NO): NO